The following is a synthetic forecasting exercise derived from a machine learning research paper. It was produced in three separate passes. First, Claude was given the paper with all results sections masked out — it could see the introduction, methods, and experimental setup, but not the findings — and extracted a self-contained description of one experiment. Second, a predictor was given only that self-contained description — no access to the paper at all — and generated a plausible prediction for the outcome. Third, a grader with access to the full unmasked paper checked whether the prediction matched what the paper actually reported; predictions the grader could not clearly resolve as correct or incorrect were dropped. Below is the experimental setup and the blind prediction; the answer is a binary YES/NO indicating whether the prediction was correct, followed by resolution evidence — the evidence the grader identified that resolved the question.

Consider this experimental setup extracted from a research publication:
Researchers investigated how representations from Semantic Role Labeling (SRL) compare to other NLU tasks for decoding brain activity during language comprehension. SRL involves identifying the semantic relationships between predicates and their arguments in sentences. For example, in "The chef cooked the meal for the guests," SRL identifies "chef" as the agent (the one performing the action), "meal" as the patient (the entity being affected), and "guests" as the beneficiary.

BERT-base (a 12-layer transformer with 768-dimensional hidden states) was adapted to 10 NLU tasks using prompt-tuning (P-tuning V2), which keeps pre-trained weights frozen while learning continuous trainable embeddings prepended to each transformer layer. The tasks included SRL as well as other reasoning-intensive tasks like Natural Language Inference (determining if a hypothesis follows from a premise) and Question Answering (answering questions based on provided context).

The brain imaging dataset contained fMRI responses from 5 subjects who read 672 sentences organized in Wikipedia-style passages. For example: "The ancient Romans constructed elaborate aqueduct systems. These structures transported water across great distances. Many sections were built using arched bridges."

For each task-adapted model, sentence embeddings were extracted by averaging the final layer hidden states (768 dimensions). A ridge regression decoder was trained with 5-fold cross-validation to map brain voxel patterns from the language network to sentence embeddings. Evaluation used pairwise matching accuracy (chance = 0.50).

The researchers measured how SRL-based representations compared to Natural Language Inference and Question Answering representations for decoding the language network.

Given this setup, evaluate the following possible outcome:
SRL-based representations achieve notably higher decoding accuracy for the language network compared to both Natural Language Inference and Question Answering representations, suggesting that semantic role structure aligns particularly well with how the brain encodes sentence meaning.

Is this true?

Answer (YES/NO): NO